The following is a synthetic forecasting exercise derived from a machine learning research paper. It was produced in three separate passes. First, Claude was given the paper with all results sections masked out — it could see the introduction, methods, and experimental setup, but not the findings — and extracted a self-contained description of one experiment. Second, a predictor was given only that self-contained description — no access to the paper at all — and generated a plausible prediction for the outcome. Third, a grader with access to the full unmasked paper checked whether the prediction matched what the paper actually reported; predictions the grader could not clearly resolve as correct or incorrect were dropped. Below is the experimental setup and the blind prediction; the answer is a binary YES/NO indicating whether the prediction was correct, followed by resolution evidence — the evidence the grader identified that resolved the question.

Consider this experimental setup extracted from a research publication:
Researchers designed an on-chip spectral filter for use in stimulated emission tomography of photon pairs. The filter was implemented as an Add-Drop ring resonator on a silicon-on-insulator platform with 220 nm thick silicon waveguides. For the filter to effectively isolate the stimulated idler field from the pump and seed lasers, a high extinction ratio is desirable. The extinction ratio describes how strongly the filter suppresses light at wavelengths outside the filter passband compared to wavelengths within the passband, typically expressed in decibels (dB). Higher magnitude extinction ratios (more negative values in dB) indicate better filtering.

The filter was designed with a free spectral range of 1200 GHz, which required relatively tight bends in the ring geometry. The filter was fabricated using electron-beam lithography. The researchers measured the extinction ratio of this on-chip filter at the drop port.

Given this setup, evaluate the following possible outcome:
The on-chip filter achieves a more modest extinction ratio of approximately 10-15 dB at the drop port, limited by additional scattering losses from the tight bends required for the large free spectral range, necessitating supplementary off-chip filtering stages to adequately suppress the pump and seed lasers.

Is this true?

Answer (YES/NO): NO